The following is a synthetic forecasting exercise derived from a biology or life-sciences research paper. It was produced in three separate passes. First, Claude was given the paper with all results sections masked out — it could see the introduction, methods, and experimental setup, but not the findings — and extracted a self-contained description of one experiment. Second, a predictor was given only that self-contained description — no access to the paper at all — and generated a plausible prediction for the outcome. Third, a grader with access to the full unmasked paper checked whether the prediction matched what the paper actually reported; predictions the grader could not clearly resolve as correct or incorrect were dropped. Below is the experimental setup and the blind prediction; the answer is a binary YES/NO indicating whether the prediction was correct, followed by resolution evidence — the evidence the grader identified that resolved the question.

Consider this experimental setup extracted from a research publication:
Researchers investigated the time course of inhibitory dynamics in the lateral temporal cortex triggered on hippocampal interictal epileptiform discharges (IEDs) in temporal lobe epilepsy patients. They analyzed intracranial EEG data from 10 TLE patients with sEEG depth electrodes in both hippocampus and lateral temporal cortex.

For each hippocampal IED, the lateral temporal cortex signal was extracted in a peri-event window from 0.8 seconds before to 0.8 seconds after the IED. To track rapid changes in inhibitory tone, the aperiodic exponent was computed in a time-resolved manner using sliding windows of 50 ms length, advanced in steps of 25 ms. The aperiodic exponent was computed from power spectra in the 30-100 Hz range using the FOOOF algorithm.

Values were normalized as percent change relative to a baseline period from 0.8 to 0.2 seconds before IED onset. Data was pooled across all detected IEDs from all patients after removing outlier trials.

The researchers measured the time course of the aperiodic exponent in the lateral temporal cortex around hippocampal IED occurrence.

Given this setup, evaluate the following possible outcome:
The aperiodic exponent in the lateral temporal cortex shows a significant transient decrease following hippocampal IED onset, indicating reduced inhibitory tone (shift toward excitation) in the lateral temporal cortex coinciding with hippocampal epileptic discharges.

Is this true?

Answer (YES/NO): NO